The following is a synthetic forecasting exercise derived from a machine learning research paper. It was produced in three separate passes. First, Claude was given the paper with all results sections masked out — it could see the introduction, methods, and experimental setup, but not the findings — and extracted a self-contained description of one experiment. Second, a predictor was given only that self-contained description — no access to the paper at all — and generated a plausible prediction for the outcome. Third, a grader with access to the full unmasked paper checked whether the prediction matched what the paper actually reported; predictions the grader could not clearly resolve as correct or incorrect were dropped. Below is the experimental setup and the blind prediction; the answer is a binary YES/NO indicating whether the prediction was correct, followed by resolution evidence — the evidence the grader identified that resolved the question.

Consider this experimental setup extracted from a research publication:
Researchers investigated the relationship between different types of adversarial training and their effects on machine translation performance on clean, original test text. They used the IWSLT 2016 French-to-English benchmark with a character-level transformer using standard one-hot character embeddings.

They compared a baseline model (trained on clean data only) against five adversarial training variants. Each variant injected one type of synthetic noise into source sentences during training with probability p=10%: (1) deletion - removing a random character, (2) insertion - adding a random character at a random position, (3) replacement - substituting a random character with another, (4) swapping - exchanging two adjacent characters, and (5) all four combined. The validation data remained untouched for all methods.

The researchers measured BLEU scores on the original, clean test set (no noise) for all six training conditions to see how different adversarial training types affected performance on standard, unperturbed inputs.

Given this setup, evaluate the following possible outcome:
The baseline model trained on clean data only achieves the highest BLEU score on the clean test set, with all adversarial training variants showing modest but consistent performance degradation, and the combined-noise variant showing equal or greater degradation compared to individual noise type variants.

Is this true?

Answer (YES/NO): NO